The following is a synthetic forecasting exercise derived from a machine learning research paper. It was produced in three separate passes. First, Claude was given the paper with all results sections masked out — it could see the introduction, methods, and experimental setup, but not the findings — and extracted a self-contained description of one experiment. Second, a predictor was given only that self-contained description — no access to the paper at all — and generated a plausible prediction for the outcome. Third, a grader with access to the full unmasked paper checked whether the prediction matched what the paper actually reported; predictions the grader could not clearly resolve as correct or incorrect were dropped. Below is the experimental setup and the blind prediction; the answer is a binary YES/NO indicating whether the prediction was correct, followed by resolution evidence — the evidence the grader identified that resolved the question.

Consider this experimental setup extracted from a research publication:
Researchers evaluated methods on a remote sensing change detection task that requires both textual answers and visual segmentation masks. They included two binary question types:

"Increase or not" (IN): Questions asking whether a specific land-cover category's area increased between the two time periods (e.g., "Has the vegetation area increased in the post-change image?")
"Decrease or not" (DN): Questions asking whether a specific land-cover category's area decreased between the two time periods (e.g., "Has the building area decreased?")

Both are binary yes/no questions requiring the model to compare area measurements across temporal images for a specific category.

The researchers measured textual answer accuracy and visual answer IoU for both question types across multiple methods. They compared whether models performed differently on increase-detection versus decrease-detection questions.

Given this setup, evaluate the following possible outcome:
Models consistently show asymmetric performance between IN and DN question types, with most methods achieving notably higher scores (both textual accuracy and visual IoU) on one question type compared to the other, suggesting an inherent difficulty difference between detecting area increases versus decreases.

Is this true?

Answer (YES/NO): NO